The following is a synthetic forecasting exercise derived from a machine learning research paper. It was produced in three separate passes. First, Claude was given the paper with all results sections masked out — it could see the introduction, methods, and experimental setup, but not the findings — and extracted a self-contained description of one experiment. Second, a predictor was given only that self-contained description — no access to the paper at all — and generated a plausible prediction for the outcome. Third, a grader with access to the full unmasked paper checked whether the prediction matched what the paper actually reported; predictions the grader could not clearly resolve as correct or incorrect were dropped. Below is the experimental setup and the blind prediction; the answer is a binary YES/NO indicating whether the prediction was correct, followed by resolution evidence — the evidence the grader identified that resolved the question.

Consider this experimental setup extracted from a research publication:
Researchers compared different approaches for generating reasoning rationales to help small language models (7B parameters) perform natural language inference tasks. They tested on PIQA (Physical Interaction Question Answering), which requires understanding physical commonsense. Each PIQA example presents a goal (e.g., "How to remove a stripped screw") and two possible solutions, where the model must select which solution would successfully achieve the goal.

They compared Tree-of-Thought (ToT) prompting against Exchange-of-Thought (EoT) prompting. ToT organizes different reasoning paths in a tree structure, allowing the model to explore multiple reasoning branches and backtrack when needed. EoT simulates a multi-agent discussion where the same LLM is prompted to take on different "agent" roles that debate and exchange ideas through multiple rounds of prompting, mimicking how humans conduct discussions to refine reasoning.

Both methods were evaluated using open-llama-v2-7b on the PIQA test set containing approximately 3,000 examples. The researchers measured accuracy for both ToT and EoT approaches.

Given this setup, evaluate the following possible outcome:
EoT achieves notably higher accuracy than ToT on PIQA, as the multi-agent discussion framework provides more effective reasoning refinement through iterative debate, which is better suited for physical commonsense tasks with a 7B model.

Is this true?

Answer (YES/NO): YES